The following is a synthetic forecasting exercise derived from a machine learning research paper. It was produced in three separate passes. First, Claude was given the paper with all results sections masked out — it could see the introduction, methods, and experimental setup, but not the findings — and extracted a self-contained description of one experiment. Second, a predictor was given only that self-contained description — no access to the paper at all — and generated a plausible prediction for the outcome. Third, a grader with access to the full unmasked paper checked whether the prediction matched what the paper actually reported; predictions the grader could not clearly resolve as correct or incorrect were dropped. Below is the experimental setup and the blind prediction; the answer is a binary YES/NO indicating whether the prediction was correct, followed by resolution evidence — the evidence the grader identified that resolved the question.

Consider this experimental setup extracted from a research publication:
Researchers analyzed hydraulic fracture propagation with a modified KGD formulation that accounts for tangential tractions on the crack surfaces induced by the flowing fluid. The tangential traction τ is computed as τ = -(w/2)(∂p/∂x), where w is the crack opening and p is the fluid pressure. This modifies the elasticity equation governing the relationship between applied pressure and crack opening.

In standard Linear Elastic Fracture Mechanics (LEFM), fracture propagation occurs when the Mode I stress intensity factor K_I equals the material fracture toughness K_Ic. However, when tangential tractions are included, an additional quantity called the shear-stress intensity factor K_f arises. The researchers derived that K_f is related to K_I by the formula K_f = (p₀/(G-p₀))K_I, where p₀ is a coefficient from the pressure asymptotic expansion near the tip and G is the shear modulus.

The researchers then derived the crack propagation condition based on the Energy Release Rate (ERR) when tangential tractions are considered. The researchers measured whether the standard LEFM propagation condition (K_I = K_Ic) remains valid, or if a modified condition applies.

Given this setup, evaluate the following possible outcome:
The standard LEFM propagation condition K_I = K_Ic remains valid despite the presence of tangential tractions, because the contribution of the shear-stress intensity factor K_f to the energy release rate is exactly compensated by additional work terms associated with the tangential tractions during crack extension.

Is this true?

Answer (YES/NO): NO